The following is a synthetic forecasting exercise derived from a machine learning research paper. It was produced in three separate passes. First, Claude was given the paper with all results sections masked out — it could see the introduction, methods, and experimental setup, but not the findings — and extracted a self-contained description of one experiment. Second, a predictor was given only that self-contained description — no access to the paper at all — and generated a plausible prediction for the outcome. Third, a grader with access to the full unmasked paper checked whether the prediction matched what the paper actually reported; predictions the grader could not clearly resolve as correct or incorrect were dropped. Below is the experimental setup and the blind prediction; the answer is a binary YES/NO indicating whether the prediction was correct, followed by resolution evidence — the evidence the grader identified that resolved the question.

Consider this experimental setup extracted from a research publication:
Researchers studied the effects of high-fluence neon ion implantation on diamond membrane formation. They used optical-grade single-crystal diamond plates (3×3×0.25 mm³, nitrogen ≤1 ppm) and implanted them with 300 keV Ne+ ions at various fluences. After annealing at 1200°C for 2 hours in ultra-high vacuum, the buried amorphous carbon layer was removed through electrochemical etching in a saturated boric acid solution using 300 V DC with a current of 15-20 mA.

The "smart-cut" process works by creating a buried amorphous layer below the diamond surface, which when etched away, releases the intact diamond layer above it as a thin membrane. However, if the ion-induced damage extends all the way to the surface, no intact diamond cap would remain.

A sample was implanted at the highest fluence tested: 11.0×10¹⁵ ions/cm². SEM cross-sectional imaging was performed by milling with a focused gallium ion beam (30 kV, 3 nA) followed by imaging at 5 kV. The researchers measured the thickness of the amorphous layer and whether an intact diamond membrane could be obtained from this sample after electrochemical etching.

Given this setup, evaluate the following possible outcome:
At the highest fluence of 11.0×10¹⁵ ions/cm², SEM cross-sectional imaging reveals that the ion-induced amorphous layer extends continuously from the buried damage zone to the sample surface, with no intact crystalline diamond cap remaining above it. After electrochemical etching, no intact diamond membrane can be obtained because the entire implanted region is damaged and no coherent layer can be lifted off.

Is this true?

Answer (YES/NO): YES